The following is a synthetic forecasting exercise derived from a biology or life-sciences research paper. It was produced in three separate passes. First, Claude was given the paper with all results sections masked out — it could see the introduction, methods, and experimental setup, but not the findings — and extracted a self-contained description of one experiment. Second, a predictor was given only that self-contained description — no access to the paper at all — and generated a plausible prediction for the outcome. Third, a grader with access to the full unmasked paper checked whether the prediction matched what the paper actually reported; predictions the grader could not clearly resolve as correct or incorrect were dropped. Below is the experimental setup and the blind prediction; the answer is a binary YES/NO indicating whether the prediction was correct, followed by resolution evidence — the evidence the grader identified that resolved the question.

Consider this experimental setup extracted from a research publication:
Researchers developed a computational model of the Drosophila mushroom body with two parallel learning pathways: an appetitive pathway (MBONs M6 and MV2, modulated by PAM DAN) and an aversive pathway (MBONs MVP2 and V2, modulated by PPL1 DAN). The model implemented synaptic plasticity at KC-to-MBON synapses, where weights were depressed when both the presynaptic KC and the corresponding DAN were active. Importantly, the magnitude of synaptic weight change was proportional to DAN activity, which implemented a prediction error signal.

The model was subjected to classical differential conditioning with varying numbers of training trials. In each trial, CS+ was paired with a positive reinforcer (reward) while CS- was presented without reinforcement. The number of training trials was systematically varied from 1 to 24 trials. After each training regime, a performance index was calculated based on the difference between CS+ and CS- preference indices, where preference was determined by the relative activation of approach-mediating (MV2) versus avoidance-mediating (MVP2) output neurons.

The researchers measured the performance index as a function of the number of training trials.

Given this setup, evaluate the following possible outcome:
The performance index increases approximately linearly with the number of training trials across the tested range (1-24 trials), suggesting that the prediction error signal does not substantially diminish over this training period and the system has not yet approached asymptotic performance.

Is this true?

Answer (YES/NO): NO